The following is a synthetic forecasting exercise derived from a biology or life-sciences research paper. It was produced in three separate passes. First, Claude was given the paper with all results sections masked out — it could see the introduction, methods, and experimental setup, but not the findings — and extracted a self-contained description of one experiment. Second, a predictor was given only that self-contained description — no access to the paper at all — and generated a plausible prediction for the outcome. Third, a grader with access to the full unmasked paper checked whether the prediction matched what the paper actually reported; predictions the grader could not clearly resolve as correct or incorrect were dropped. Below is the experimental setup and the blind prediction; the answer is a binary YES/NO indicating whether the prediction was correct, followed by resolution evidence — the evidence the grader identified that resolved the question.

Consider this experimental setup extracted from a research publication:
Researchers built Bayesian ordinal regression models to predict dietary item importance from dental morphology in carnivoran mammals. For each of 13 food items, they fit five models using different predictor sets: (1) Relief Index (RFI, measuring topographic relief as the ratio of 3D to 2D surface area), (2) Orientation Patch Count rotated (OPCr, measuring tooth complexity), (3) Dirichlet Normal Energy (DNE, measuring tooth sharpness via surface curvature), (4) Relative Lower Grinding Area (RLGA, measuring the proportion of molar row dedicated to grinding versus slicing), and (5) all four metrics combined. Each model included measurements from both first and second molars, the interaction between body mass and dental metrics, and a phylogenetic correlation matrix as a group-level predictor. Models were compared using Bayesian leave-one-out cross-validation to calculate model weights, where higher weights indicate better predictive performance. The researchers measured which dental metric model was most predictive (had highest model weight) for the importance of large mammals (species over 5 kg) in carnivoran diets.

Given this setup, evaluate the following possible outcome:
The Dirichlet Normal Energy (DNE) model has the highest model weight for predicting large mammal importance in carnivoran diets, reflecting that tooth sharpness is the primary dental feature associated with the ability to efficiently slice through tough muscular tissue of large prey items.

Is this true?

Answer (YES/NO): NO